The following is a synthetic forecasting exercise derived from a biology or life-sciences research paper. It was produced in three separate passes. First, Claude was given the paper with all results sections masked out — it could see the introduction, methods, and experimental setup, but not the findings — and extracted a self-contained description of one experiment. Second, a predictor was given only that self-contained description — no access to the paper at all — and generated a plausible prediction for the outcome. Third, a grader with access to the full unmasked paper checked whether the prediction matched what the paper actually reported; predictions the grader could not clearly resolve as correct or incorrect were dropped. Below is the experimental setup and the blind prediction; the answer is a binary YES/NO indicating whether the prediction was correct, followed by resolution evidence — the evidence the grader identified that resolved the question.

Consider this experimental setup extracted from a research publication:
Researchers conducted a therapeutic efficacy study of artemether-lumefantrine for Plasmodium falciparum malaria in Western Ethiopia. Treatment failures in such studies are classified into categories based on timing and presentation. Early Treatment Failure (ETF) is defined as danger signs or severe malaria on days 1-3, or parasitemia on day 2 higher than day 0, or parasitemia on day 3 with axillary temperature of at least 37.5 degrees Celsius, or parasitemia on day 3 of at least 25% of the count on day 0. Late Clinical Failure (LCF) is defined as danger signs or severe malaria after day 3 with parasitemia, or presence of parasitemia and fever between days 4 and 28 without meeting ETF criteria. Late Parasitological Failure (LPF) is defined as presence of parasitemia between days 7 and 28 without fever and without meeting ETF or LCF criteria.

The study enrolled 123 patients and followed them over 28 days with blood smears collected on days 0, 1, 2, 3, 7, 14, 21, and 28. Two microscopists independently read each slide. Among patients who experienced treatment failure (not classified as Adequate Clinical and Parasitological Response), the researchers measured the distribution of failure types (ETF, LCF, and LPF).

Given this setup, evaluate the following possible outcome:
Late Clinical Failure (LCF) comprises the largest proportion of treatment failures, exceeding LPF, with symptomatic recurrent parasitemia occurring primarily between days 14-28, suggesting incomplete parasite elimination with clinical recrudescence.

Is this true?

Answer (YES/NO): NO